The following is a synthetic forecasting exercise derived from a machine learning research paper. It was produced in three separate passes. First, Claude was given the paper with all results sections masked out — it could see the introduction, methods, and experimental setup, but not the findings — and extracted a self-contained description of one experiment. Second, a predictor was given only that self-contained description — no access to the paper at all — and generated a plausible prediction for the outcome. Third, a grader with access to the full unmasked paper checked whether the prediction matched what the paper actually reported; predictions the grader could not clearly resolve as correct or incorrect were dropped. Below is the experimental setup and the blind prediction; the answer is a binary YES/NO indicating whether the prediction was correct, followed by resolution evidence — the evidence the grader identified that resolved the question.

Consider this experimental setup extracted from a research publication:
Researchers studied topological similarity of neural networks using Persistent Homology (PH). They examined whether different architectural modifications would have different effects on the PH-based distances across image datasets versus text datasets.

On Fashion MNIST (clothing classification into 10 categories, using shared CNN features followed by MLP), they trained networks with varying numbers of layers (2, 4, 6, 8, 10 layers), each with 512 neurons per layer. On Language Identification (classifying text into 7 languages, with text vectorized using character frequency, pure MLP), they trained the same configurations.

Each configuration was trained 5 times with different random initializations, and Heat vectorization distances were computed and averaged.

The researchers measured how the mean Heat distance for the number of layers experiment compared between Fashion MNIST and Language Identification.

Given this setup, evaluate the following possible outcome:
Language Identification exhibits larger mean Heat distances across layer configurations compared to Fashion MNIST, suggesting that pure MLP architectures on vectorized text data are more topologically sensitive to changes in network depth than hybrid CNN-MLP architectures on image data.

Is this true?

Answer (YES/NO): YES